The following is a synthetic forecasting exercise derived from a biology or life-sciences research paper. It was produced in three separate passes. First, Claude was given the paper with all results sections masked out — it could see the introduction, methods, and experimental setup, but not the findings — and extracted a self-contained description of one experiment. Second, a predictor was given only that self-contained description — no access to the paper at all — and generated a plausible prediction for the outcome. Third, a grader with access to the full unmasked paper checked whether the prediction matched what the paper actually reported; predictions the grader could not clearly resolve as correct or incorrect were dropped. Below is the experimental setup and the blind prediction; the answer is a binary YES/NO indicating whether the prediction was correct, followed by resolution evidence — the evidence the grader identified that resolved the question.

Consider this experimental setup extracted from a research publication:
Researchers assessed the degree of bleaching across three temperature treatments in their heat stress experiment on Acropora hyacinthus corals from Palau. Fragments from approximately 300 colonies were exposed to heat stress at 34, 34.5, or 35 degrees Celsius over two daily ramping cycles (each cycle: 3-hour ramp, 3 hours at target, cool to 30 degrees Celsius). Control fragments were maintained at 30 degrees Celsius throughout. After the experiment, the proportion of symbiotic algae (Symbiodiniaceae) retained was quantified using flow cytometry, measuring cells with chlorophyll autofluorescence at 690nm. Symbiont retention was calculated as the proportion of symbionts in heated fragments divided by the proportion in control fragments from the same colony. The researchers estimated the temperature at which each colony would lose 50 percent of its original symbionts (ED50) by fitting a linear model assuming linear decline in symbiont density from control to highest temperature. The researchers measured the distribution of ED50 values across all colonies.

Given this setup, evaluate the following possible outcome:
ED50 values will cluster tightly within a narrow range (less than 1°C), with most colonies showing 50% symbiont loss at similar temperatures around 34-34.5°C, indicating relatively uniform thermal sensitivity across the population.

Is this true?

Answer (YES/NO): NO